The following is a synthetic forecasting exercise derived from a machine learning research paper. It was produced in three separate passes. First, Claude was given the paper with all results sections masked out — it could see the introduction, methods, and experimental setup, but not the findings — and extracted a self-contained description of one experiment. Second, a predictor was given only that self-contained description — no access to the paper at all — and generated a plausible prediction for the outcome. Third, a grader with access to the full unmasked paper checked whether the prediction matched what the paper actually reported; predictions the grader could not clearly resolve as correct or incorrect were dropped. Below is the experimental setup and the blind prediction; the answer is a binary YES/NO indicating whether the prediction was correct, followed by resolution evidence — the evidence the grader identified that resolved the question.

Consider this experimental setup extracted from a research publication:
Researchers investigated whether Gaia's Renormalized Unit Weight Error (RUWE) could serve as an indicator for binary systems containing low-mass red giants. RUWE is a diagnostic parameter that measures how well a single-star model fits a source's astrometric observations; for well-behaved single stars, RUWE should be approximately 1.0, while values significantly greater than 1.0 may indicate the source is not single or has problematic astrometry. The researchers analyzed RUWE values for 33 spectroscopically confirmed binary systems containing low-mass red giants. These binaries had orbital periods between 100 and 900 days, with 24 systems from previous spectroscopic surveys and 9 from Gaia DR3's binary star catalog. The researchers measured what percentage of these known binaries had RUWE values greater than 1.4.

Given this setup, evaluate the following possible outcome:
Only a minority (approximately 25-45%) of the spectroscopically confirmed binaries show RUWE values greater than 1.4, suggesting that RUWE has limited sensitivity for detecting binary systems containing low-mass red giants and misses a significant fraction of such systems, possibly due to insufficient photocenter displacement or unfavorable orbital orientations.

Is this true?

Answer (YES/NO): NO